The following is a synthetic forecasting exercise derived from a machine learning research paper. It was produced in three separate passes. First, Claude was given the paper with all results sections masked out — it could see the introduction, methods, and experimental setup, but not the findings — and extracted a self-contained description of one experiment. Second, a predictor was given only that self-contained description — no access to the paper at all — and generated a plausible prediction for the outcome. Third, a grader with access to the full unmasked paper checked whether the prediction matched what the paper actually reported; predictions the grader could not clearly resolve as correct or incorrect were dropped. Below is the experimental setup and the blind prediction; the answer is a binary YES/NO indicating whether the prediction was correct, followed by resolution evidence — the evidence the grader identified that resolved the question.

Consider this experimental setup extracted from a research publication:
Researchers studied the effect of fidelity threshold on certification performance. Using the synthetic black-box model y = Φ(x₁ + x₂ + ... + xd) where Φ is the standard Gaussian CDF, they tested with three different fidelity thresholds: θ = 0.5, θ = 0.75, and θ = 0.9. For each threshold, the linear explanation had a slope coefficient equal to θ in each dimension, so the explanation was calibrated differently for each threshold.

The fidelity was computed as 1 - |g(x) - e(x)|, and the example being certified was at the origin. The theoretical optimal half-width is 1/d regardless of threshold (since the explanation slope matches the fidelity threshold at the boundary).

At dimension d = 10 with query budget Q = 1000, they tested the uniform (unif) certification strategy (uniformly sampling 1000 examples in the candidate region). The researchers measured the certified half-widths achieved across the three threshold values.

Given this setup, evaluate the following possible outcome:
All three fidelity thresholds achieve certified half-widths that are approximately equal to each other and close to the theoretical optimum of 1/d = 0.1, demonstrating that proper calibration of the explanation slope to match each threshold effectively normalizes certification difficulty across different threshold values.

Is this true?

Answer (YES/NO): YES